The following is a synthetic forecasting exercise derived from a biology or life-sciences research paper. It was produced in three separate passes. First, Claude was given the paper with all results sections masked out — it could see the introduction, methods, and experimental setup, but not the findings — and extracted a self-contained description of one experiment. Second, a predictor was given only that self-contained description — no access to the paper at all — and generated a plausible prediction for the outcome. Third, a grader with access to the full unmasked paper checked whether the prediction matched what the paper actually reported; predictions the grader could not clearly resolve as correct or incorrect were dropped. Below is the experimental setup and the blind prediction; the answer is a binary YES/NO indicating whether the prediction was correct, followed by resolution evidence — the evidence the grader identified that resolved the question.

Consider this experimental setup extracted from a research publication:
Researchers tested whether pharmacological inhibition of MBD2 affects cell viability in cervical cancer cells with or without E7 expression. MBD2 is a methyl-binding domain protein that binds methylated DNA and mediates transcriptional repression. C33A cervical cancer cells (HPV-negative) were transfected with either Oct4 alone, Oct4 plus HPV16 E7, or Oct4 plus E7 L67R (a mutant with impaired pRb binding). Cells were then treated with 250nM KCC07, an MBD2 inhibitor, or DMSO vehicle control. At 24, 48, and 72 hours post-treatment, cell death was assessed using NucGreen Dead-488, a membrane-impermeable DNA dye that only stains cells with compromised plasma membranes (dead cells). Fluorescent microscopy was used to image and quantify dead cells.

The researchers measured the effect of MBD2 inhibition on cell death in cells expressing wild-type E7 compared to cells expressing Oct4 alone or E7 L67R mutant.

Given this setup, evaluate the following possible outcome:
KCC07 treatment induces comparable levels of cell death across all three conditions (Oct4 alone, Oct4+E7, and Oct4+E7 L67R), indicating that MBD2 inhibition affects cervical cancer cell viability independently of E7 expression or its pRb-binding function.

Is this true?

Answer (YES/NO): NO